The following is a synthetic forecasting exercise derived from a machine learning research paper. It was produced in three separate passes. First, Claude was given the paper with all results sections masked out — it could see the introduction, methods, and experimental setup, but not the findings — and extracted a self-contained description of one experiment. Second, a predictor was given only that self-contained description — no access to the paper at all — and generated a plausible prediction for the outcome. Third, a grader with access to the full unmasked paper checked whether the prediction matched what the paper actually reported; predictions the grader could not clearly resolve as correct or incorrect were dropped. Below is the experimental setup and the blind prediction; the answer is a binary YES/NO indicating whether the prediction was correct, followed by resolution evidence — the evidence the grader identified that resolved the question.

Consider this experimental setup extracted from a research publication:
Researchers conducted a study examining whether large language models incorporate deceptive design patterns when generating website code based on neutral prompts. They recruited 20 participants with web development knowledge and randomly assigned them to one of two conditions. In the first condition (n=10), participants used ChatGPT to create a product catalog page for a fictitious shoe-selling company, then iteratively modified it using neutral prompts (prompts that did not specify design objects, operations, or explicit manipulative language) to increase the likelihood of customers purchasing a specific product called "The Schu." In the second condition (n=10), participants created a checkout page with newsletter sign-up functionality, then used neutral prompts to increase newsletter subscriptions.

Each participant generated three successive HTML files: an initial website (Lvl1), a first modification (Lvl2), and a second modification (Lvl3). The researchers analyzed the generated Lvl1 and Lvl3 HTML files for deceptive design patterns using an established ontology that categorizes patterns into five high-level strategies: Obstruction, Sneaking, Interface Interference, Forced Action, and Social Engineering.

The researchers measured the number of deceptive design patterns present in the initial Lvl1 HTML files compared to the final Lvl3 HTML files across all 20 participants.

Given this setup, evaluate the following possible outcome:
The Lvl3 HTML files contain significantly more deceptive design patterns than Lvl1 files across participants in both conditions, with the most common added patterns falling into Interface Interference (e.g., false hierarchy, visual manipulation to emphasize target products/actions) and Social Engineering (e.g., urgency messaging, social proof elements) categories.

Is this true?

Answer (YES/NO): YES